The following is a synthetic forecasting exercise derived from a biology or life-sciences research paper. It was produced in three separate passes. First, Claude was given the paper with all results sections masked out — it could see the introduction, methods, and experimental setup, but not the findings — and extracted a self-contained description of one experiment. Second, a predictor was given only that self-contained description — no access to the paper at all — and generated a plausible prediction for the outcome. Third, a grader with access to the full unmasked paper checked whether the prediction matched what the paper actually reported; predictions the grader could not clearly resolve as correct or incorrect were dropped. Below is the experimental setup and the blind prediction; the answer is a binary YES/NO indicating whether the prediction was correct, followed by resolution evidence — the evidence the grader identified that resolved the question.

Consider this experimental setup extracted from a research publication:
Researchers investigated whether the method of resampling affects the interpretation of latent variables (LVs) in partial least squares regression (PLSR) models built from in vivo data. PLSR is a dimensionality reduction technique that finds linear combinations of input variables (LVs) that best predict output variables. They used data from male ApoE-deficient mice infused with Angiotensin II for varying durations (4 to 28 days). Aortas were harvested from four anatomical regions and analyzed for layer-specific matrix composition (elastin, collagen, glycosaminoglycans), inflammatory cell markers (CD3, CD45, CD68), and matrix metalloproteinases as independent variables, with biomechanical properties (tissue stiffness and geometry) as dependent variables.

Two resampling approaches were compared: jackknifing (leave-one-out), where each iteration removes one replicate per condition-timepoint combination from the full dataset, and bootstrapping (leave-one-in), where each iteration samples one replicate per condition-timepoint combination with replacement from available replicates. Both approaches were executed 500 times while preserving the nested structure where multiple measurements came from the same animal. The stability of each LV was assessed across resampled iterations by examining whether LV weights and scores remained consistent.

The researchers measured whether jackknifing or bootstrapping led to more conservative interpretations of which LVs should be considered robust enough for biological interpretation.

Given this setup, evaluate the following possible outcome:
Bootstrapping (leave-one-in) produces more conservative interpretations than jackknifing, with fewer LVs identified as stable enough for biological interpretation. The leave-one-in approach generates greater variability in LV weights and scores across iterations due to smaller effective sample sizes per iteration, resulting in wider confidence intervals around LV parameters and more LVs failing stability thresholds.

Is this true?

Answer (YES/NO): YES